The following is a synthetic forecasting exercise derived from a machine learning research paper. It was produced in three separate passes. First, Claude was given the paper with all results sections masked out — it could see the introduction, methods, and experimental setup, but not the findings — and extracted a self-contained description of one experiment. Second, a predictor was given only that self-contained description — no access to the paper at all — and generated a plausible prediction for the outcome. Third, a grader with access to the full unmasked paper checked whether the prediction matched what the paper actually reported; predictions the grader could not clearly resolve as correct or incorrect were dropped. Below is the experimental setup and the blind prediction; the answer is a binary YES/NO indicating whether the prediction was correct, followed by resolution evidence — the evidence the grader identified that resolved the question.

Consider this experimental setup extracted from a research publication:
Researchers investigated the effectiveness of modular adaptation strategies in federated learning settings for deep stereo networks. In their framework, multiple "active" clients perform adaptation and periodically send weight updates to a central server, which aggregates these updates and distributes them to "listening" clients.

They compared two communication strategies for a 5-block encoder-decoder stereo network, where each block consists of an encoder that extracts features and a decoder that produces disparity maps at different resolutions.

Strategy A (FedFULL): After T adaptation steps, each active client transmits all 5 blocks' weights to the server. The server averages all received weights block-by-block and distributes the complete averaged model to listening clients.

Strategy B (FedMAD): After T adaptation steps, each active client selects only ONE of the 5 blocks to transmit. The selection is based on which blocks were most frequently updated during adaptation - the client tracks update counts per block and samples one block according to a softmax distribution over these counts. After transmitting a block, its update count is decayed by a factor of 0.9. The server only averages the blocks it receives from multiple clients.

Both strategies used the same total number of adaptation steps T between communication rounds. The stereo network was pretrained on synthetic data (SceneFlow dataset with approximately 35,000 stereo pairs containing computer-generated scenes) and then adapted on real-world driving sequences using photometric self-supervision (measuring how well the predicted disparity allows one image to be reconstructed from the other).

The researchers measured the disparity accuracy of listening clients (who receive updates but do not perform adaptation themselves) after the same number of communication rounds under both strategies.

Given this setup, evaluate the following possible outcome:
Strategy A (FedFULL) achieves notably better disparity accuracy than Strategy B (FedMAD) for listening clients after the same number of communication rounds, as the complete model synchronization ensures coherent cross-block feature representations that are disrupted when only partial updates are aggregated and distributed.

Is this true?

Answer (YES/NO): NO